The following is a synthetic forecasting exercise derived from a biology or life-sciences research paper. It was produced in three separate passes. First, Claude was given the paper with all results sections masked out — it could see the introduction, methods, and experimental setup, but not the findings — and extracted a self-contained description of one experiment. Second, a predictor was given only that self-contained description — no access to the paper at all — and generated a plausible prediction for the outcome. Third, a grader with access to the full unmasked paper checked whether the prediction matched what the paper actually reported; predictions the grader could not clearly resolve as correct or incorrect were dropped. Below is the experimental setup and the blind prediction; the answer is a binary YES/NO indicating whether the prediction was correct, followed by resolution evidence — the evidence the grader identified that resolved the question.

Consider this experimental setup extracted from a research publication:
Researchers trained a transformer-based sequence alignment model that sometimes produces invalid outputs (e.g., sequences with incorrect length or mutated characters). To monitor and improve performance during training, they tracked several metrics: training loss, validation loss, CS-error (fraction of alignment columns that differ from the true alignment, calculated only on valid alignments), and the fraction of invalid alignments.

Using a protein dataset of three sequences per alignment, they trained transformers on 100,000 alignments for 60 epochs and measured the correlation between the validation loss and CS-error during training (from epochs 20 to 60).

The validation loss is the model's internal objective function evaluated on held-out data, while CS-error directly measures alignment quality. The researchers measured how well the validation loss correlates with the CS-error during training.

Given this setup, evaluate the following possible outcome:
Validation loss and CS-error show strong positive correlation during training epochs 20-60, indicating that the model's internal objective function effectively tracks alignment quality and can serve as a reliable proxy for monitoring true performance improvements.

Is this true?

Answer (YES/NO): NO